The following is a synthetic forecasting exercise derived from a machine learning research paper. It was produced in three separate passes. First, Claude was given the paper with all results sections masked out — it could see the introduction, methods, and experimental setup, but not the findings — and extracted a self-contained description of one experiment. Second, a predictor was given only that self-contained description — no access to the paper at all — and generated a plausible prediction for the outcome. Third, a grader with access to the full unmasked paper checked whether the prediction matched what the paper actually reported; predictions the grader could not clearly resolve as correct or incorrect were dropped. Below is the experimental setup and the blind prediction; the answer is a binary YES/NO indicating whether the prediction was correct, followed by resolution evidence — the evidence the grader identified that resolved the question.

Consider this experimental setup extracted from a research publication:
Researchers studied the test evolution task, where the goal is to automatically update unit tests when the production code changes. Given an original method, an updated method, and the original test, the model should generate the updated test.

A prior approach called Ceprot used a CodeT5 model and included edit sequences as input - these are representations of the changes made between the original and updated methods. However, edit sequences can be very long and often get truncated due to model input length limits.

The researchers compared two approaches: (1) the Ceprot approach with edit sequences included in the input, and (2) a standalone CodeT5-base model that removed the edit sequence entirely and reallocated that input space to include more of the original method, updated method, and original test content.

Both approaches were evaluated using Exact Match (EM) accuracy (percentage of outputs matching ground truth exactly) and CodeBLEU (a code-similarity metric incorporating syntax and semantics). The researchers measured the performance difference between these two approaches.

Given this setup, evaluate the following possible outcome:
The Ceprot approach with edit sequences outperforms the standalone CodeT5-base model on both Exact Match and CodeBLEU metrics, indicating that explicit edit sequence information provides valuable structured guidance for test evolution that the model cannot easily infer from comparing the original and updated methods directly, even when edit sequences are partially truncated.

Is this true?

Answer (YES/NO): NO